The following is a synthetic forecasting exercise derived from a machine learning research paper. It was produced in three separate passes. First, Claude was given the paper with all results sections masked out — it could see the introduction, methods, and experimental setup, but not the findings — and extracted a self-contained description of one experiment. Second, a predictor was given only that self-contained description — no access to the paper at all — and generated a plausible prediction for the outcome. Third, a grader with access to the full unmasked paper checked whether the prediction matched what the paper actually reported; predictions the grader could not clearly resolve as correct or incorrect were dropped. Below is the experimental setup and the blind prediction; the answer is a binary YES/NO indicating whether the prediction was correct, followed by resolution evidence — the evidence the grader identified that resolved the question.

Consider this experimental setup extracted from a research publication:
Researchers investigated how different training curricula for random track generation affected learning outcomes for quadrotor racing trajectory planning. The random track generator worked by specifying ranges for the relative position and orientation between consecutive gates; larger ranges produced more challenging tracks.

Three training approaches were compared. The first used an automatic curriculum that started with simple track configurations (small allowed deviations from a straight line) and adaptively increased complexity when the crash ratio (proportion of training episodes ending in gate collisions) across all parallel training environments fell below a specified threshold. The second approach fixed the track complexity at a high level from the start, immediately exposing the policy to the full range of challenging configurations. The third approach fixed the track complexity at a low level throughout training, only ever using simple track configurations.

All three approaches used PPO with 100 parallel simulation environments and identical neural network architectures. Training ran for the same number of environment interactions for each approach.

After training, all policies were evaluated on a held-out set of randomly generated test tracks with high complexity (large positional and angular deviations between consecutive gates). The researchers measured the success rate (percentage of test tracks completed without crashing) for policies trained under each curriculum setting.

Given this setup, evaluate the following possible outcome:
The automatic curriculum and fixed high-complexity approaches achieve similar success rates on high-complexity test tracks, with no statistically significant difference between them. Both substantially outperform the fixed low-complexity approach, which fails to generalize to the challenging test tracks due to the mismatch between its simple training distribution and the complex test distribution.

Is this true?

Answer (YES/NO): NO